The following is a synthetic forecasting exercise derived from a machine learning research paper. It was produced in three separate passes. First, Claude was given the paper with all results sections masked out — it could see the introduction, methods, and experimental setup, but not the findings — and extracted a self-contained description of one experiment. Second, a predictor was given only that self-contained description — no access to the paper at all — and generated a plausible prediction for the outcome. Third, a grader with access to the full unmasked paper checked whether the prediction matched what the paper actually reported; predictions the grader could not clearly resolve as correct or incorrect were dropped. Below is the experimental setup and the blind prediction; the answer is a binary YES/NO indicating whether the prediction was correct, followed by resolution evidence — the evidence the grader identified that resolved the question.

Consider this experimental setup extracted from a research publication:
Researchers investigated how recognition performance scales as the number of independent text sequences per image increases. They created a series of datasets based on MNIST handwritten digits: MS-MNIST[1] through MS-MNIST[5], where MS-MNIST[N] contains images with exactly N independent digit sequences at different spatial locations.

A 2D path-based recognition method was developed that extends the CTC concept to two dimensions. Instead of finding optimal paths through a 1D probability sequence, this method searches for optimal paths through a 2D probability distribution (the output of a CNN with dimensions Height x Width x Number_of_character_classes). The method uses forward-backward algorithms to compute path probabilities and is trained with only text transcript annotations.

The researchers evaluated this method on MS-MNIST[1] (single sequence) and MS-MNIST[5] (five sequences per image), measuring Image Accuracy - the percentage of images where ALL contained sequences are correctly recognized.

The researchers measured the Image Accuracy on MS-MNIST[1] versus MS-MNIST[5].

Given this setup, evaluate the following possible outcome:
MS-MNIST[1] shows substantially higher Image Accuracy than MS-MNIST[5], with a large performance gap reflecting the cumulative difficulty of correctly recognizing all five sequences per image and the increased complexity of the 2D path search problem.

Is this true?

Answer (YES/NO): YES